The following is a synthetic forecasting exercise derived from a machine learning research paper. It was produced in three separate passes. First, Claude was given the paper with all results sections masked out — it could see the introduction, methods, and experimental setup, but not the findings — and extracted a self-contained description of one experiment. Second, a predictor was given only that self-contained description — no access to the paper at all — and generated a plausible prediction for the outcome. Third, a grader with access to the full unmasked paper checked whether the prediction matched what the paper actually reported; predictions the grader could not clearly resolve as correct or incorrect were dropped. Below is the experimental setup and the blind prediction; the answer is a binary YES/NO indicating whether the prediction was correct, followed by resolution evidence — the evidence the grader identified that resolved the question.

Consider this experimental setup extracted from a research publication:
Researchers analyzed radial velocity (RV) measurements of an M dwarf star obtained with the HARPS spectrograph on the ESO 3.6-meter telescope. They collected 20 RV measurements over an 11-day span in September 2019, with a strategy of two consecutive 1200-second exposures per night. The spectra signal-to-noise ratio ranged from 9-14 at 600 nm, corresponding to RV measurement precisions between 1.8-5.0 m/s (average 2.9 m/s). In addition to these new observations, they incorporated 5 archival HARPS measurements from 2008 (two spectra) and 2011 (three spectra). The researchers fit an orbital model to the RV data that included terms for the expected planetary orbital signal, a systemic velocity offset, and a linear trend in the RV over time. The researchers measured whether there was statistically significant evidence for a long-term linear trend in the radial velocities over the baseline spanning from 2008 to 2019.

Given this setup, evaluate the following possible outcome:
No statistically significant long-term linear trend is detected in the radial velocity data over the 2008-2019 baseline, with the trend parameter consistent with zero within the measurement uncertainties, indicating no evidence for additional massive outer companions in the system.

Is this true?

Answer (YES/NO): NO